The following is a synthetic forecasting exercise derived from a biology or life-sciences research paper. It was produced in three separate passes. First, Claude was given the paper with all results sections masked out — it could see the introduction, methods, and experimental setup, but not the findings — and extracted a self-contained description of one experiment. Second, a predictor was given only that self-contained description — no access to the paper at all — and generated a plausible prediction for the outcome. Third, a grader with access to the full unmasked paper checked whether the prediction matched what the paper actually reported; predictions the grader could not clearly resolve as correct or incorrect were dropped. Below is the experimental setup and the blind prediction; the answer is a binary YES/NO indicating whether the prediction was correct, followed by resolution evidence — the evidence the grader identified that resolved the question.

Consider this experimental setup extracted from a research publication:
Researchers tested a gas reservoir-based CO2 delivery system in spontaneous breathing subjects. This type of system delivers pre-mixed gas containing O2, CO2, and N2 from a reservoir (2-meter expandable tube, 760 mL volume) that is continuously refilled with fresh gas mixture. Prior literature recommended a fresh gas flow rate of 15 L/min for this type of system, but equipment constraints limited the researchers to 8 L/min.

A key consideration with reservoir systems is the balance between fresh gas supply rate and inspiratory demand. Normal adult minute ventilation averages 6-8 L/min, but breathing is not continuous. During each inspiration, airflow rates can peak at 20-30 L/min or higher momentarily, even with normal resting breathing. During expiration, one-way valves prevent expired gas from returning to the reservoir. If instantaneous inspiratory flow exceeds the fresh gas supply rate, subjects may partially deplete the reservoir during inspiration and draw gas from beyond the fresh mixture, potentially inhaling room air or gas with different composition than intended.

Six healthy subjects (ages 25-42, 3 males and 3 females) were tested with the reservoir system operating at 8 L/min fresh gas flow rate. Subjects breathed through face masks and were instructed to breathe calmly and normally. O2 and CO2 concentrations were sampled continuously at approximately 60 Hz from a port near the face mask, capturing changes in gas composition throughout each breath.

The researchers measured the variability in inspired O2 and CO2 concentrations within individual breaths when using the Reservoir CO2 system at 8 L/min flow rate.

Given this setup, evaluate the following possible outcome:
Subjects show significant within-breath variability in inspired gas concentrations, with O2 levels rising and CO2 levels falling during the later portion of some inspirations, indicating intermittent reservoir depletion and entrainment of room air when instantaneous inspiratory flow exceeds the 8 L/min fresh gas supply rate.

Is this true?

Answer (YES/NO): YES